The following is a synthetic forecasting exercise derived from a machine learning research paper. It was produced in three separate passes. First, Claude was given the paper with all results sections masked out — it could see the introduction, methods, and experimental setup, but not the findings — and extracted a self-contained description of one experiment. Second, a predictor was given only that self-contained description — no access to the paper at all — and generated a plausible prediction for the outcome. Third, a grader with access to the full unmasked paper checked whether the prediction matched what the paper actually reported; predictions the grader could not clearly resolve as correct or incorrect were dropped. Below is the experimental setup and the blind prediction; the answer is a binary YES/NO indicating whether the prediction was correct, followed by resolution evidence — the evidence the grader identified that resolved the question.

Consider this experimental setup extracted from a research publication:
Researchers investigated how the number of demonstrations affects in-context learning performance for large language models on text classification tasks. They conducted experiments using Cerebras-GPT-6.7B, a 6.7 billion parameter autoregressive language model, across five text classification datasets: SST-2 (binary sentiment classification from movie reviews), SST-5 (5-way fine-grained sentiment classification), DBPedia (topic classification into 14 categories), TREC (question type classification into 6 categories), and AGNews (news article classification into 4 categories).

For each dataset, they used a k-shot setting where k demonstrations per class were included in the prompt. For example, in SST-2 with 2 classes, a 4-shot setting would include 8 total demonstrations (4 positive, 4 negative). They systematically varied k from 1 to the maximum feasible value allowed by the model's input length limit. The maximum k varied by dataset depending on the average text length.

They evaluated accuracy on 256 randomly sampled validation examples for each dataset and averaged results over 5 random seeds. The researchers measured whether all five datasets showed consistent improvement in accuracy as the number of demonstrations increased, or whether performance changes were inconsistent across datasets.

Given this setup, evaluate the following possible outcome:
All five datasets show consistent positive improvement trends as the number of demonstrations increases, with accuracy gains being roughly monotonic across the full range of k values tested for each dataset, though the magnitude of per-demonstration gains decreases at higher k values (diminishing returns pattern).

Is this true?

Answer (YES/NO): NO